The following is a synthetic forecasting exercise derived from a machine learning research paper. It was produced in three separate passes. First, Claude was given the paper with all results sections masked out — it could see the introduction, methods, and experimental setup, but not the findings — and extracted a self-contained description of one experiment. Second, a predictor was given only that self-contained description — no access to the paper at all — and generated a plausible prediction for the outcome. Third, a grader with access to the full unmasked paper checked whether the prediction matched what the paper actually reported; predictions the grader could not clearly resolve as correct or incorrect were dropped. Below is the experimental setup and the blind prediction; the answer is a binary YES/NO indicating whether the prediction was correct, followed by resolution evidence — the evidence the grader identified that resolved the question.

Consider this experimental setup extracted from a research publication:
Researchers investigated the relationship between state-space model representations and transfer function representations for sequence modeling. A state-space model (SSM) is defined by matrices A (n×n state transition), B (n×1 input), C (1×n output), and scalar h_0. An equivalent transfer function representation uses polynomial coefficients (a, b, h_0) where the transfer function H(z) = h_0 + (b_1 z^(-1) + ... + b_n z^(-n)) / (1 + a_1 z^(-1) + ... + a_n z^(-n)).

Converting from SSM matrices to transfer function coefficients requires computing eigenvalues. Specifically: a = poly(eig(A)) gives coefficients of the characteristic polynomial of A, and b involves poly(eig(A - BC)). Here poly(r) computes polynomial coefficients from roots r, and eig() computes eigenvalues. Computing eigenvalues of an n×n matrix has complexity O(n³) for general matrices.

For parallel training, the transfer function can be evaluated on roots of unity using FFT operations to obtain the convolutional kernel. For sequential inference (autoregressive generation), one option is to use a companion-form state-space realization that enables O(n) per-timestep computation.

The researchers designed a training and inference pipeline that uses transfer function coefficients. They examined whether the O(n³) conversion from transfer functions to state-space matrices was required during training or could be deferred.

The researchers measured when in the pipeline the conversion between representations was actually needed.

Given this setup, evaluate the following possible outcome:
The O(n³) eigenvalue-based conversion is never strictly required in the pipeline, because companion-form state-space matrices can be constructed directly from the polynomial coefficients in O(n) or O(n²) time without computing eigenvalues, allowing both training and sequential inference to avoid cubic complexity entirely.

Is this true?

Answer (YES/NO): NO